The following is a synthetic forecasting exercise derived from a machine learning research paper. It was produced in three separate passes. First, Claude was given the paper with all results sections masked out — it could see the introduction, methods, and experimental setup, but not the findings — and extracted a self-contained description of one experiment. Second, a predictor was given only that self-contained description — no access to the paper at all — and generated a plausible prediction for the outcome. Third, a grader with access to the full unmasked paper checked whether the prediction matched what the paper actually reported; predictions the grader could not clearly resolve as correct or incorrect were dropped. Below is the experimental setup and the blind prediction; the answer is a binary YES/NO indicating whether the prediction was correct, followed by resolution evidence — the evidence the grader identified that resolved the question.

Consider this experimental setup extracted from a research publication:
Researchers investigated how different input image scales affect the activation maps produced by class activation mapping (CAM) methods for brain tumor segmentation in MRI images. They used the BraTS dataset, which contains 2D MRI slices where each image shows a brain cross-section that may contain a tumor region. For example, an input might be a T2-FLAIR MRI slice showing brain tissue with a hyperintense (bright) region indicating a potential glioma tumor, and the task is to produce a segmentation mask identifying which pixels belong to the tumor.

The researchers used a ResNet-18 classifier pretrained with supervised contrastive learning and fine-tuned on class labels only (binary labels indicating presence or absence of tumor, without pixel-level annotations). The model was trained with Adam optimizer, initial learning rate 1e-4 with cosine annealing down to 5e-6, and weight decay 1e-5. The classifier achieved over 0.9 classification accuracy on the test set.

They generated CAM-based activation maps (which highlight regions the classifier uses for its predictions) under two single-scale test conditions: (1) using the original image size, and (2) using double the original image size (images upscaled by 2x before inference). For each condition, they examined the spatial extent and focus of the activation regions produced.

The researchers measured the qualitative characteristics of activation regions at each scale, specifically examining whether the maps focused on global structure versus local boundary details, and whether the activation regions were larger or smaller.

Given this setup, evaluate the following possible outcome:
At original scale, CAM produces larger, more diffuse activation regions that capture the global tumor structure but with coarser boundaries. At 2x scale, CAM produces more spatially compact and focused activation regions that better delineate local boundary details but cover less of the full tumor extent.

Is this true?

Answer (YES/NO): YES